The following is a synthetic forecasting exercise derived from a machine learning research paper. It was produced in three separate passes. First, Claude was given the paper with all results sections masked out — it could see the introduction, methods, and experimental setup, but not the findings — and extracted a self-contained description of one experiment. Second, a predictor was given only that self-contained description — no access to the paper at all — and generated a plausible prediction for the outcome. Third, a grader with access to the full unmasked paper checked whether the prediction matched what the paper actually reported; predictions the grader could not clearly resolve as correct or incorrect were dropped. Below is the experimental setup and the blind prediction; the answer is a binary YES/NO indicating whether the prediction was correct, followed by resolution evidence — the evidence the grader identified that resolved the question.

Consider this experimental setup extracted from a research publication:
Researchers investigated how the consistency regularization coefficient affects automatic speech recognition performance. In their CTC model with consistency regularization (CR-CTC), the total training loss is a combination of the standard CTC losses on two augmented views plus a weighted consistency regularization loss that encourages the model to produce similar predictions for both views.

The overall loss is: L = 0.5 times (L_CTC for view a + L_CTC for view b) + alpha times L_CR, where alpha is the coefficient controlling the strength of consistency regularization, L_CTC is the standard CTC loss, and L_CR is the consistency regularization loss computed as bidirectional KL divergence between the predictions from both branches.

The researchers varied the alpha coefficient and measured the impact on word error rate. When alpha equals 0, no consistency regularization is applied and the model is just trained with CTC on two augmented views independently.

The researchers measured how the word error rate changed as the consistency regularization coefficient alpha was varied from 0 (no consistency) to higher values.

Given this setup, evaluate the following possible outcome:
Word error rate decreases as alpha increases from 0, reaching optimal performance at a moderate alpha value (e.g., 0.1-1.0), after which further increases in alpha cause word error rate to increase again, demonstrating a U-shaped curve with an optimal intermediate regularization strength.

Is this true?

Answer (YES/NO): YES